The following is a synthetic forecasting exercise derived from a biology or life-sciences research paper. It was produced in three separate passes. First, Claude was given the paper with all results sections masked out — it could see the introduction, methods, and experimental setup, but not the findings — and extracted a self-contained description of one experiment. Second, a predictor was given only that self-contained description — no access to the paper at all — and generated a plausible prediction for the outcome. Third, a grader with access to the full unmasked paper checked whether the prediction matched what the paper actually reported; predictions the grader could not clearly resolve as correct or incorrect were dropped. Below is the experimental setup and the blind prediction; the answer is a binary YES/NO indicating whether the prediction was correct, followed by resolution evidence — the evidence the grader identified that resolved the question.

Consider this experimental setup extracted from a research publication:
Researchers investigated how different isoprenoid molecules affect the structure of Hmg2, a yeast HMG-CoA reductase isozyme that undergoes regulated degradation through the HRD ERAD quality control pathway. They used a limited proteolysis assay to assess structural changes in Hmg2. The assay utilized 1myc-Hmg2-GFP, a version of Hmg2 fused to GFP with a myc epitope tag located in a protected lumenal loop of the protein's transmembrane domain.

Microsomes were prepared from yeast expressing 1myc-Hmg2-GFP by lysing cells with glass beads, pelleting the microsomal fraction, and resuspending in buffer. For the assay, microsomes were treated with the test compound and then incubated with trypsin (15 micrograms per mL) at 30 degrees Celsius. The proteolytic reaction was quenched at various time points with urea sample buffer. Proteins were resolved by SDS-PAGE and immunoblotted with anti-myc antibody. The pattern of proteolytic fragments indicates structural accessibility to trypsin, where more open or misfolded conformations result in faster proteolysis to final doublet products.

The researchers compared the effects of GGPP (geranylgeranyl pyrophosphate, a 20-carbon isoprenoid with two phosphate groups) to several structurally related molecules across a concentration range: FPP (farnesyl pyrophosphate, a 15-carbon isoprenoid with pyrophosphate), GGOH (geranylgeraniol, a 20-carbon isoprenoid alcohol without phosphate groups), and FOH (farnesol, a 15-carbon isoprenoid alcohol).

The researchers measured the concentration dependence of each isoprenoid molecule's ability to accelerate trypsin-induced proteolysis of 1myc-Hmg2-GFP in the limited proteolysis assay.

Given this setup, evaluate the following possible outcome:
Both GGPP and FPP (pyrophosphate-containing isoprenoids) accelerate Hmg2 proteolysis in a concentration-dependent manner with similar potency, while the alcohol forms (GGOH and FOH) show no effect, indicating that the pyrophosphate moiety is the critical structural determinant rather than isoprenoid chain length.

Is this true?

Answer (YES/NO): NO